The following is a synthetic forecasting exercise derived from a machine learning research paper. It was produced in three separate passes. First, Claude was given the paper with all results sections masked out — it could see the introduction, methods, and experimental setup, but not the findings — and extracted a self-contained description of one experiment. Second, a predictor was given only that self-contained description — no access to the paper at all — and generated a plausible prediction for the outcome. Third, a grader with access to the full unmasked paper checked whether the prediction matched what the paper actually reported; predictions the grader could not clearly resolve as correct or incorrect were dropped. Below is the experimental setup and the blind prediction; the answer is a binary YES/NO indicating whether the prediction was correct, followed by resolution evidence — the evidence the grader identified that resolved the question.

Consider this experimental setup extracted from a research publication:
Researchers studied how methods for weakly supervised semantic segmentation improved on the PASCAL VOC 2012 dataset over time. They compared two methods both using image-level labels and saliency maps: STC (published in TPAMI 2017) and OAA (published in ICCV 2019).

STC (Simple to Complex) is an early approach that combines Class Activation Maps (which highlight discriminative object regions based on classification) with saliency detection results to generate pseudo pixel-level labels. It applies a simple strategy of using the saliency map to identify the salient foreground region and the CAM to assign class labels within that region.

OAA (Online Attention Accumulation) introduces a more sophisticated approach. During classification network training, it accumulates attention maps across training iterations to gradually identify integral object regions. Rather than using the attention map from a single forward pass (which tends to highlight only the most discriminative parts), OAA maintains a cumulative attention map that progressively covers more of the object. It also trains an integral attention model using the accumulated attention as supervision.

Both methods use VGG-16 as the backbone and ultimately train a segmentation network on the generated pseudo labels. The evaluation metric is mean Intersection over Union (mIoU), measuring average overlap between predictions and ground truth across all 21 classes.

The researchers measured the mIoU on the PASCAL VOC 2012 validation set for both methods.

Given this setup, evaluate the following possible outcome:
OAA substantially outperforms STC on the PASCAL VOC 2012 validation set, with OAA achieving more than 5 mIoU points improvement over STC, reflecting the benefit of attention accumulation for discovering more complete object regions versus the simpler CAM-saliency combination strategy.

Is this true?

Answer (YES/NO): YES